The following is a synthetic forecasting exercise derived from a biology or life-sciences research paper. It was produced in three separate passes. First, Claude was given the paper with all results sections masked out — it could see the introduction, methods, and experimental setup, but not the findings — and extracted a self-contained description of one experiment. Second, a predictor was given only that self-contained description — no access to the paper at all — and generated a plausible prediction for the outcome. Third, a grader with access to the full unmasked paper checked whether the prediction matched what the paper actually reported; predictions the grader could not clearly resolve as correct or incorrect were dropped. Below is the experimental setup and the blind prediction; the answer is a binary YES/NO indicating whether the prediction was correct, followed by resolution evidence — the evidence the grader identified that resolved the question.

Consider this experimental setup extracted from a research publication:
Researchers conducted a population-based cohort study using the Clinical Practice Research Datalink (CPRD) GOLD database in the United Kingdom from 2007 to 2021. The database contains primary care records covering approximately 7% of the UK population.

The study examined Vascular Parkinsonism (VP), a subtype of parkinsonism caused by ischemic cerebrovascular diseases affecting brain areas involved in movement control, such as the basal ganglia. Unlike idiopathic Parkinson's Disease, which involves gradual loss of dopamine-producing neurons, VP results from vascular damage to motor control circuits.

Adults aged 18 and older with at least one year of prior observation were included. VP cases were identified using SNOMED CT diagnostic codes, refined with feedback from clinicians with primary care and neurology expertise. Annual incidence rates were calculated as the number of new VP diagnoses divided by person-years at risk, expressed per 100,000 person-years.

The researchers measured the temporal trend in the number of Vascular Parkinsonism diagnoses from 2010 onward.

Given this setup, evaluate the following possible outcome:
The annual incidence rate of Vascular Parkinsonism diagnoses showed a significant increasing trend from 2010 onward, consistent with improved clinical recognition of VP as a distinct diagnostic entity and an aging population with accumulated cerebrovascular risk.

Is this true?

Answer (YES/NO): YES